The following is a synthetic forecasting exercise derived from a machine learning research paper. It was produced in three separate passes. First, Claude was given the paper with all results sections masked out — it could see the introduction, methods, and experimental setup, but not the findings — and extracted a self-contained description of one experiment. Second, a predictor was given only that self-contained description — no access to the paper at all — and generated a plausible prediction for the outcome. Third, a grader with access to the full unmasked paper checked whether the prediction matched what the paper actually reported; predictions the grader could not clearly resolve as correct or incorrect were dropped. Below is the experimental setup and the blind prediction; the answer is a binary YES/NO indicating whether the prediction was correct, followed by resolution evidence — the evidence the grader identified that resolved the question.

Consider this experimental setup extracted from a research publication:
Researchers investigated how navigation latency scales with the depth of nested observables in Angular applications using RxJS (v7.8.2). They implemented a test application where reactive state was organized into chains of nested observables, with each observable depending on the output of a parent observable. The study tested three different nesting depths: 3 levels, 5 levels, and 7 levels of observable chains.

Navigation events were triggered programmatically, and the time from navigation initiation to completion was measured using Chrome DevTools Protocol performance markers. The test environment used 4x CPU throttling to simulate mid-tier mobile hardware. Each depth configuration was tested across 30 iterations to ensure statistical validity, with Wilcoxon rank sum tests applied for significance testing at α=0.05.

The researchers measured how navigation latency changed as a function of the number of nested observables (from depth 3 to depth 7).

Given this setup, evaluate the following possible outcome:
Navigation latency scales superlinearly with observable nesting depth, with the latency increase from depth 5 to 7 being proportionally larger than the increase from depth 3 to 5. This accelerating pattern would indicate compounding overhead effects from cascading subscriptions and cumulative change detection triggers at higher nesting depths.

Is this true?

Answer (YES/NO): YES